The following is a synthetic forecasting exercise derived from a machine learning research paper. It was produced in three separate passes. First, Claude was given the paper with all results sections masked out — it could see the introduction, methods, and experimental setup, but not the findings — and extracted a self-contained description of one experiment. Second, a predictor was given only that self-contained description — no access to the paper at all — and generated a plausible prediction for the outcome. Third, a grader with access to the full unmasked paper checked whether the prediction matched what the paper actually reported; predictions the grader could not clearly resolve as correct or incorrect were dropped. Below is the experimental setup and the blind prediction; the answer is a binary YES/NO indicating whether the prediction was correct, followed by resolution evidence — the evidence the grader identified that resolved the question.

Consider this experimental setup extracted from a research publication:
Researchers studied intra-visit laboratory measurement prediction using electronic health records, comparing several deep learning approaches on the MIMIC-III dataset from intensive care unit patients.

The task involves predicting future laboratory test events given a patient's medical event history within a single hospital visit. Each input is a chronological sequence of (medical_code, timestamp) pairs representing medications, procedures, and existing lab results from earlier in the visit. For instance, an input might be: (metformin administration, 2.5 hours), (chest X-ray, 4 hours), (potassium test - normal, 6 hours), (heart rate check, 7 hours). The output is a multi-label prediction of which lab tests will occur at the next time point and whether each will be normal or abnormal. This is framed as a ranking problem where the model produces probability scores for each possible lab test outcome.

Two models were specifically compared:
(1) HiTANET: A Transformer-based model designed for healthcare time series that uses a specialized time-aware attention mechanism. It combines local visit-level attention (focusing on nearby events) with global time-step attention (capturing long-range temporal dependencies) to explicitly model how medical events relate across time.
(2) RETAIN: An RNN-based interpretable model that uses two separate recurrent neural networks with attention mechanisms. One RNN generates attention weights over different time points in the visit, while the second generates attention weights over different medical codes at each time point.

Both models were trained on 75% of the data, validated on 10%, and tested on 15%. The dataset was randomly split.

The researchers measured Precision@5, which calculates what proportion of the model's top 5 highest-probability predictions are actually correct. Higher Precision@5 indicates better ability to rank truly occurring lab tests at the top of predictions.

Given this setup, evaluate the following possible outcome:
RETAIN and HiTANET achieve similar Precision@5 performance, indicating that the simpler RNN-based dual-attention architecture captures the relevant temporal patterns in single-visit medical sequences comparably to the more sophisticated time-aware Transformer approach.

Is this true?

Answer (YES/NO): NO